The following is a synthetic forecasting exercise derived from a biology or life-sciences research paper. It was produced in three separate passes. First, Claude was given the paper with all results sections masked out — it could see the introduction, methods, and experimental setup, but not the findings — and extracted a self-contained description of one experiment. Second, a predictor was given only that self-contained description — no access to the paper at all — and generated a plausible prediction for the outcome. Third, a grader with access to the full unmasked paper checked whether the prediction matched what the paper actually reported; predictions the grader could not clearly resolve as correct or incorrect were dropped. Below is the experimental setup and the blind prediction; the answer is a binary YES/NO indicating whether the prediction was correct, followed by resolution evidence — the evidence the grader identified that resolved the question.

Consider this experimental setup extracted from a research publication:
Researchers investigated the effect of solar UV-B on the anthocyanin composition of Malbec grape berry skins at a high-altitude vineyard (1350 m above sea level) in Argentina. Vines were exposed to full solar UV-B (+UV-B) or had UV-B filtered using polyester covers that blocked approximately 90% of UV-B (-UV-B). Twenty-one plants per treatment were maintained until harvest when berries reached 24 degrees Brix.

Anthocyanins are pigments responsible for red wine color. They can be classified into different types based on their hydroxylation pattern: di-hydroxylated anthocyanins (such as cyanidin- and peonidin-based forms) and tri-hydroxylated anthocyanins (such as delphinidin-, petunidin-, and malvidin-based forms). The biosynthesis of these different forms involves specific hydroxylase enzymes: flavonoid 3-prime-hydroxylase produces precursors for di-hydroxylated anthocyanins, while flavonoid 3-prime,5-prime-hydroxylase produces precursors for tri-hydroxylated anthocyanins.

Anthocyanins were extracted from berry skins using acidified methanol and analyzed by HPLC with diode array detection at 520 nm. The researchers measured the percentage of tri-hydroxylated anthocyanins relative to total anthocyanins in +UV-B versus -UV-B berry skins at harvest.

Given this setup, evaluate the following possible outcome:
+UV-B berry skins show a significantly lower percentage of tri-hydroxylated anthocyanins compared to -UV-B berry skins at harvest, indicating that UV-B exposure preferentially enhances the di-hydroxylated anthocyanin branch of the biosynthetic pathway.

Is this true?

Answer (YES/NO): YES